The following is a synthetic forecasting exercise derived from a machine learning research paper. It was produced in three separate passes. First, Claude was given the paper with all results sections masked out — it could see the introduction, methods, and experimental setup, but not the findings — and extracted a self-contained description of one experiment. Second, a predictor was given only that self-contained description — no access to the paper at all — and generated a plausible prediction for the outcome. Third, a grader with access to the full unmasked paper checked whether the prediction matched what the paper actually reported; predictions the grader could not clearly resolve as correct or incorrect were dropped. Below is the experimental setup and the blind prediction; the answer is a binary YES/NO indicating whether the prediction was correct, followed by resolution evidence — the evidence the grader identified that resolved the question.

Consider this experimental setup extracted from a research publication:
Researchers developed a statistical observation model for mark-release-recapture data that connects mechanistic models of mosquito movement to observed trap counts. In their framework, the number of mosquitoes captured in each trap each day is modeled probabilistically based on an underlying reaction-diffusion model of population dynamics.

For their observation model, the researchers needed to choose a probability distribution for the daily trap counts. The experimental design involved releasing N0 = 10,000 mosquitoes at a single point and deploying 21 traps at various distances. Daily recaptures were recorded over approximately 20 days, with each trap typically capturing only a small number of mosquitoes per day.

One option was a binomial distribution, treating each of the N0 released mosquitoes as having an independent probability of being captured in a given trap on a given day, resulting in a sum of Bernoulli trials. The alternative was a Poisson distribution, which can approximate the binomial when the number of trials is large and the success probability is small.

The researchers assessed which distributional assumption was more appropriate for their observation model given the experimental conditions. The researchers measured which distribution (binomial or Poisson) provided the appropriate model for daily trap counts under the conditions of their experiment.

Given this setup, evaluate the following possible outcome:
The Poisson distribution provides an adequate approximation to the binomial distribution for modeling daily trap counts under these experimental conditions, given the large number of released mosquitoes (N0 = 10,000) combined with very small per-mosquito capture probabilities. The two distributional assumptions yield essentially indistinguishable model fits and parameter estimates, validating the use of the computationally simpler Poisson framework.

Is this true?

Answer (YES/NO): NO